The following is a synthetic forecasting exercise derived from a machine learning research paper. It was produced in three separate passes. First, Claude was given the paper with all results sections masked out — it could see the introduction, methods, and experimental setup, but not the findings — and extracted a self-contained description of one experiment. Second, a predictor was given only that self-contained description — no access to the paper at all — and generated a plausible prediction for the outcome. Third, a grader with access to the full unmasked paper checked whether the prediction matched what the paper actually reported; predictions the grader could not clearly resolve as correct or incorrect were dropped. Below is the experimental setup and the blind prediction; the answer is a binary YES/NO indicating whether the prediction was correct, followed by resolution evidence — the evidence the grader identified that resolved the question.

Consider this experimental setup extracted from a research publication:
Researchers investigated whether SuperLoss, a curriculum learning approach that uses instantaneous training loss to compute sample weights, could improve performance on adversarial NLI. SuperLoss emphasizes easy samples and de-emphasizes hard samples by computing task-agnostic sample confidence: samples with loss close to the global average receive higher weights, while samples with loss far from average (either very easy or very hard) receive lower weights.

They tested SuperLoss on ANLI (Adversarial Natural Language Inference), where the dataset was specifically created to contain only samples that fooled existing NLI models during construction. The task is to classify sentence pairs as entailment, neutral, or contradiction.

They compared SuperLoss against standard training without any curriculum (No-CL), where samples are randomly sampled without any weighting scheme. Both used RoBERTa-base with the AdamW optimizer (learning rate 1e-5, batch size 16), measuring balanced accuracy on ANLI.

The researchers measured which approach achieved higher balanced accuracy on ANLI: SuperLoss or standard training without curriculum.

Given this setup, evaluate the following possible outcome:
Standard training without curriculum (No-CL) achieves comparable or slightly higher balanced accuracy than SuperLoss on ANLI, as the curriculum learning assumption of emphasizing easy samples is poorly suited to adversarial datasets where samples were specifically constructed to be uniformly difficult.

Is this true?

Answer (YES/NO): NO